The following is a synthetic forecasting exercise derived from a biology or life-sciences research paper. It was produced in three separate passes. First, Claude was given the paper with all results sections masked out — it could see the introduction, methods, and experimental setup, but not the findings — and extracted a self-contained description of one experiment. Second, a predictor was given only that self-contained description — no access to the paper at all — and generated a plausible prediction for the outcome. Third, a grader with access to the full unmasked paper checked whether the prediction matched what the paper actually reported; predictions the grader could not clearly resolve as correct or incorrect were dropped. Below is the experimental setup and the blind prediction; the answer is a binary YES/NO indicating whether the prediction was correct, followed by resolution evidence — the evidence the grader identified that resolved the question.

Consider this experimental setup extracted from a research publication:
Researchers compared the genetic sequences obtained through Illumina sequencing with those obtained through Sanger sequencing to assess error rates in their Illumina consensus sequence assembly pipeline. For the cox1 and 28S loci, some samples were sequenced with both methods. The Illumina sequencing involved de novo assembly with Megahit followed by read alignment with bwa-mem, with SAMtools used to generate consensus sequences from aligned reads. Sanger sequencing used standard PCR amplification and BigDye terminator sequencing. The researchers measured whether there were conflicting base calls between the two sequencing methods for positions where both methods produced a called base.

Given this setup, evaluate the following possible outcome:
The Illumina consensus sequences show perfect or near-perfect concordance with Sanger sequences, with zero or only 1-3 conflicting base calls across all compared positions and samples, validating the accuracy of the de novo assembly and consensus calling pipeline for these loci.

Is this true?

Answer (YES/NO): YES